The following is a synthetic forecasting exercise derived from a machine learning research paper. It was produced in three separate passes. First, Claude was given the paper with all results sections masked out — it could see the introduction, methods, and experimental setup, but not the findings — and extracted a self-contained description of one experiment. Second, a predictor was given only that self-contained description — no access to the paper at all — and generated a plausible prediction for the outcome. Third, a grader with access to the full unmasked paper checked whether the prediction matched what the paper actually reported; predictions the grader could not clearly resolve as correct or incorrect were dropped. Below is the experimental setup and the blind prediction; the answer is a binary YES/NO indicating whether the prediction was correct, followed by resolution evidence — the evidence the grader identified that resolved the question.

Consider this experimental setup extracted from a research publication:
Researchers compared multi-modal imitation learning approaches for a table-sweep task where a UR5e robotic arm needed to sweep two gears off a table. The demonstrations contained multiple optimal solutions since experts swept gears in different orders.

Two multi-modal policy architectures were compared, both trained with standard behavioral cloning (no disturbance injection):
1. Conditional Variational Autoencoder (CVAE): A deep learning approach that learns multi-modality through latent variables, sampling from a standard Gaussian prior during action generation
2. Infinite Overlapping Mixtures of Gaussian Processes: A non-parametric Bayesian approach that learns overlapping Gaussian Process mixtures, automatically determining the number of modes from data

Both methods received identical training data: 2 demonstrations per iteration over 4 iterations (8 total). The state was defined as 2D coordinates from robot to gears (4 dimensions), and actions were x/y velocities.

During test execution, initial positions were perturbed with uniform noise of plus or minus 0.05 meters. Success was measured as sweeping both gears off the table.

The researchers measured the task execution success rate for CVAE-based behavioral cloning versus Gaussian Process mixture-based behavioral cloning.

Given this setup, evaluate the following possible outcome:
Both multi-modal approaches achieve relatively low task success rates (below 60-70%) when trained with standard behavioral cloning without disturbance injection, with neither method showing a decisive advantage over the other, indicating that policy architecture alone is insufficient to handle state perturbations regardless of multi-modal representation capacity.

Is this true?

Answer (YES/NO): NO